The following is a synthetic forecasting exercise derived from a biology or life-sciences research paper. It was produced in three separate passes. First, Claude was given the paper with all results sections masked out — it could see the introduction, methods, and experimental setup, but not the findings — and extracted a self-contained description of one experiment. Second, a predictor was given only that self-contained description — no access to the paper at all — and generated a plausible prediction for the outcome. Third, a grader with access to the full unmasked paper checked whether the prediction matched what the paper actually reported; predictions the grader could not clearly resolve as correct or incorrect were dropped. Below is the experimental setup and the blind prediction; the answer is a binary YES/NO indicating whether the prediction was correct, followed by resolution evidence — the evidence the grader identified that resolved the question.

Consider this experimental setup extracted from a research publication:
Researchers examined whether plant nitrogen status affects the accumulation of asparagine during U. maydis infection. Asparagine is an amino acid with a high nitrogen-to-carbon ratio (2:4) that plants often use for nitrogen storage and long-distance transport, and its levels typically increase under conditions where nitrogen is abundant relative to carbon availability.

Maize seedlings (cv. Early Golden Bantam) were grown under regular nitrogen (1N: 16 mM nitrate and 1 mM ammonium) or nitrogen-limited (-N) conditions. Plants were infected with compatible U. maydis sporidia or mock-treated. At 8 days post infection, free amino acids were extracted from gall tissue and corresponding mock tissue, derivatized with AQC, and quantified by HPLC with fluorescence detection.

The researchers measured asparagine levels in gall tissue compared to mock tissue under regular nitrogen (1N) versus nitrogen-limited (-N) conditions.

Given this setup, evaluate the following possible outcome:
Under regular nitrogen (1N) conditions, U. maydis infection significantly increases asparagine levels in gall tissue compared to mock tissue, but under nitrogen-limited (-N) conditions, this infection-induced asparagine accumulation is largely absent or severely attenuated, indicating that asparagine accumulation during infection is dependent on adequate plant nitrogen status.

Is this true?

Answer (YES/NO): NO